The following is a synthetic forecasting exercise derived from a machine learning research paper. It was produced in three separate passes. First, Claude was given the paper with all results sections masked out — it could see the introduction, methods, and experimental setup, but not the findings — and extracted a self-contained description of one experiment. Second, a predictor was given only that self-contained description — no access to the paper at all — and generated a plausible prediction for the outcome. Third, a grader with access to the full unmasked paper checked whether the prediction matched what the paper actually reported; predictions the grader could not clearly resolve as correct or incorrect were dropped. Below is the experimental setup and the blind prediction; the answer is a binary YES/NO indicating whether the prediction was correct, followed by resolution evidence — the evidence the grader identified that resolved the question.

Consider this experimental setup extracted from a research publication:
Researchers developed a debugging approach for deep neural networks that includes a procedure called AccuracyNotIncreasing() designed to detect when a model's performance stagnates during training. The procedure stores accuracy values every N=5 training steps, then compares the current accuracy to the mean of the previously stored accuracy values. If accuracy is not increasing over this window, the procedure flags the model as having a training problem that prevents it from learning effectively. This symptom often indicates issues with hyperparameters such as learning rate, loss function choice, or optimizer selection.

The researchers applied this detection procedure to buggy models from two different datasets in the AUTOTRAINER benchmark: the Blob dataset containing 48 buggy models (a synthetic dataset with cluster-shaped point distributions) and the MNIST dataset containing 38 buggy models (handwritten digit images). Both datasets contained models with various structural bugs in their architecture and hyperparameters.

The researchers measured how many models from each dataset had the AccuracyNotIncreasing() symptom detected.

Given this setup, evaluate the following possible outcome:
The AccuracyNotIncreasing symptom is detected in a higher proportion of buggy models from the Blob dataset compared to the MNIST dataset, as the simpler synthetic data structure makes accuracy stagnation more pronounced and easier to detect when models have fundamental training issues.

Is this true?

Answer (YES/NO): YES